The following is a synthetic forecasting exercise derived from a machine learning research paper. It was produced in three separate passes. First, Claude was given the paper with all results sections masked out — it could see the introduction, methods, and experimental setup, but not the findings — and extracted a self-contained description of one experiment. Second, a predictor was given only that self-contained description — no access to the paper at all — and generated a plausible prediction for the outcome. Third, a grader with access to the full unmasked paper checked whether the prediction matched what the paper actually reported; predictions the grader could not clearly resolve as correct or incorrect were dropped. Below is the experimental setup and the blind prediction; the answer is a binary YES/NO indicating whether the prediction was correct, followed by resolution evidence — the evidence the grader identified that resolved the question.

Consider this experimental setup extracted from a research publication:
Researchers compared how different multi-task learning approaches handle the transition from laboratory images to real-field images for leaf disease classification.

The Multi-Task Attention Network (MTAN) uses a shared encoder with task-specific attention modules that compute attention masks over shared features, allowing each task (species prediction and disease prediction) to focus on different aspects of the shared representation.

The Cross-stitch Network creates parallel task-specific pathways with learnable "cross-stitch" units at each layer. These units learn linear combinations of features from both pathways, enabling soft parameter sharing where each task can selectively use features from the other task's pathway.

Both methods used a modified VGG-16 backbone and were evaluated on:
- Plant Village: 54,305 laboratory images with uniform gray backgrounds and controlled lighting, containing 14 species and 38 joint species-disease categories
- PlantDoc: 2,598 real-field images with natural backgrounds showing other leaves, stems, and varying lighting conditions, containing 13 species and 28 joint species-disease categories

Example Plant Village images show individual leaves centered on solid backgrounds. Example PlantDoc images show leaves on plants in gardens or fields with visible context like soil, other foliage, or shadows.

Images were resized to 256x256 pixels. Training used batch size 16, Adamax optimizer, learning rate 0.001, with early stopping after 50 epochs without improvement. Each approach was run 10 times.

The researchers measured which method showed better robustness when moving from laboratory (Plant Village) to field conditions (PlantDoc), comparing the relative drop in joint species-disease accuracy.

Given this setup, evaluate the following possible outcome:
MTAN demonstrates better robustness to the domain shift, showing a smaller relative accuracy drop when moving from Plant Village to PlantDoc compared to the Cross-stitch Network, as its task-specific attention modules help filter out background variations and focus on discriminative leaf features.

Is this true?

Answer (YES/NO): NO